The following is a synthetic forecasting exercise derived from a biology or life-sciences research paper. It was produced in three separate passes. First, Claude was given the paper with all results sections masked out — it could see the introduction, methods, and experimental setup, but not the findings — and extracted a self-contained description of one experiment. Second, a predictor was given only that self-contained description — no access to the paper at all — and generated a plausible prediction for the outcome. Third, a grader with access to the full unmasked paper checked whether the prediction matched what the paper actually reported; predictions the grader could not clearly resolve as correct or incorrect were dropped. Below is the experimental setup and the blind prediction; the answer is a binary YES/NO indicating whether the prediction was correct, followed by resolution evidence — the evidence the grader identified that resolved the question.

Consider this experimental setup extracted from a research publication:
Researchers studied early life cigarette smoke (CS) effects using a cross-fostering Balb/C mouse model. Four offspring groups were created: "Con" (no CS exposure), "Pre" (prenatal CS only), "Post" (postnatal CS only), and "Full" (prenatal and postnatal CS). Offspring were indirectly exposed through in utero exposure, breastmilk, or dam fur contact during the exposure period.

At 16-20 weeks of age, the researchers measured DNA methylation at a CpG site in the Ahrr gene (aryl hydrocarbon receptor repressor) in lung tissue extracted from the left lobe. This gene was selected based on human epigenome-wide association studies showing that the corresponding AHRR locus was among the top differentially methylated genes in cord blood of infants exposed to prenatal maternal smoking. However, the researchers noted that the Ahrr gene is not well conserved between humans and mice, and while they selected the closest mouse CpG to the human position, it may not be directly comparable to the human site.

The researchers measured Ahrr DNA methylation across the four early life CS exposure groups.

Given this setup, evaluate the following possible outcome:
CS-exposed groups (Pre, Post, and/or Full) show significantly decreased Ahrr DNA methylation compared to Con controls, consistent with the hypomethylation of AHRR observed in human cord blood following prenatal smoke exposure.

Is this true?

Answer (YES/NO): NO